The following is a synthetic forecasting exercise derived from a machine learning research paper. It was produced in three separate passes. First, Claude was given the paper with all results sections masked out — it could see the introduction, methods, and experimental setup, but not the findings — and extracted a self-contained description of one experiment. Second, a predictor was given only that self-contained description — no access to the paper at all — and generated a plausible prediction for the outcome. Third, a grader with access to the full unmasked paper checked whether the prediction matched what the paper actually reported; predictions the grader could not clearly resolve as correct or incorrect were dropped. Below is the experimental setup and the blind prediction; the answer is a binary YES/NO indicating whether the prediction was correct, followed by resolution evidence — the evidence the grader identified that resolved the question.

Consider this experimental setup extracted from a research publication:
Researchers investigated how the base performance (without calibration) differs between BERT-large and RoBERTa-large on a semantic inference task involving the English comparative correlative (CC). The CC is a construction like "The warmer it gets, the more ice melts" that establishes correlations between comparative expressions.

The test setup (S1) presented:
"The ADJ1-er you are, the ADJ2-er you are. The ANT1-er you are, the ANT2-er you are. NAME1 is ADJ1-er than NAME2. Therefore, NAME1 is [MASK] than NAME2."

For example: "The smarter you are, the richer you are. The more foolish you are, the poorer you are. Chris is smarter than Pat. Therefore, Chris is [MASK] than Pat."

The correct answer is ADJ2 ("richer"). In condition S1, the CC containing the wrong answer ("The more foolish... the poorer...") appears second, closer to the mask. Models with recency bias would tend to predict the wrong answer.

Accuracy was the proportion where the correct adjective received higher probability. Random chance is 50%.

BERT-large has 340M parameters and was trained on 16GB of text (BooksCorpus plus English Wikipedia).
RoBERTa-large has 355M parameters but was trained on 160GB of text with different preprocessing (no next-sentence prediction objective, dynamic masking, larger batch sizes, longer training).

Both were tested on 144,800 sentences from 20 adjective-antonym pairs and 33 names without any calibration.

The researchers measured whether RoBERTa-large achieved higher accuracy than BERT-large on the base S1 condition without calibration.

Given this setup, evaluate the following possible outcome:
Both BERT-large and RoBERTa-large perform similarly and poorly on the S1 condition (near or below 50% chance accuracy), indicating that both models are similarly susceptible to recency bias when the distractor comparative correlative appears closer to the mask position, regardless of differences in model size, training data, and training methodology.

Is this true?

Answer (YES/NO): NO